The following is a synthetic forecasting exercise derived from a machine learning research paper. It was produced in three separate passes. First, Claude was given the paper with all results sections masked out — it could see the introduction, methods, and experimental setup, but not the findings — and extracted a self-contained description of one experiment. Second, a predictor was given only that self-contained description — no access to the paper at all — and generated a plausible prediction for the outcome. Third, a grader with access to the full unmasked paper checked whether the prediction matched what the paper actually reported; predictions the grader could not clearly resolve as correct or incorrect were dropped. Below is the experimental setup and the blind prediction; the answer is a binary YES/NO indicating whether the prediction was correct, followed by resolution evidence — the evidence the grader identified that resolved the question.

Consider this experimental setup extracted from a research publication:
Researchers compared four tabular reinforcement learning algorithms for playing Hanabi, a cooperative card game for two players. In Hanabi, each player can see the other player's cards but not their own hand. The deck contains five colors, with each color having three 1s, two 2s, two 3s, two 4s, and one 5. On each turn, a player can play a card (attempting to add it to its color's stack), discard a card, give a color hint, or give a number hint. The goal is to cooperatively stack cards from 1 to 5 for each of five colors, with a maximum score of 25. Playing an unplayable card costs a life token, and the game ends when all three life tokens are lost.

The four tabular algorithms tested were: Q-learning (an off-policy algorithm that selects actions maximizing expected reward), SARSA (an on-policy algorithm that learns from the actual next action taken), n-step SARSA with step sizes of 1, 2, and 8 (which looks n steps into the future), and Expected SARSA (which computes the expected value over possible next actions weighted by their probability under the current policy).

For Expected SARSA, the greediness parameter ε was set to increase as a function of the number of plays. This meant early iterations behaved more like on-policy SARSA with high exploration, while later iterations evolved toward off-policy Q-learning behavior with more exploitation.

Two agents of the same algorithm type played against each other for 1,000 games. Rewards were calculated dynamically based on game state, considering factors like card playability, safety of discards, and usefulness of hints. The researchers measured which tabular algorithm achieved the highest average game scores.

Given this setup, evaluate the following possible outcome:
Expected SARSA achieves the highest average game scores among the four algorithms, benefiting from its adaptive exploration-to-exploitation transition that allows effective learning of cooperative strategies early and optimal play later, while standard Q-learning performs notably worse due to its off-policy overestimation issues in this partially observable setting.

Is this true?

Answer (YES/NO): NO